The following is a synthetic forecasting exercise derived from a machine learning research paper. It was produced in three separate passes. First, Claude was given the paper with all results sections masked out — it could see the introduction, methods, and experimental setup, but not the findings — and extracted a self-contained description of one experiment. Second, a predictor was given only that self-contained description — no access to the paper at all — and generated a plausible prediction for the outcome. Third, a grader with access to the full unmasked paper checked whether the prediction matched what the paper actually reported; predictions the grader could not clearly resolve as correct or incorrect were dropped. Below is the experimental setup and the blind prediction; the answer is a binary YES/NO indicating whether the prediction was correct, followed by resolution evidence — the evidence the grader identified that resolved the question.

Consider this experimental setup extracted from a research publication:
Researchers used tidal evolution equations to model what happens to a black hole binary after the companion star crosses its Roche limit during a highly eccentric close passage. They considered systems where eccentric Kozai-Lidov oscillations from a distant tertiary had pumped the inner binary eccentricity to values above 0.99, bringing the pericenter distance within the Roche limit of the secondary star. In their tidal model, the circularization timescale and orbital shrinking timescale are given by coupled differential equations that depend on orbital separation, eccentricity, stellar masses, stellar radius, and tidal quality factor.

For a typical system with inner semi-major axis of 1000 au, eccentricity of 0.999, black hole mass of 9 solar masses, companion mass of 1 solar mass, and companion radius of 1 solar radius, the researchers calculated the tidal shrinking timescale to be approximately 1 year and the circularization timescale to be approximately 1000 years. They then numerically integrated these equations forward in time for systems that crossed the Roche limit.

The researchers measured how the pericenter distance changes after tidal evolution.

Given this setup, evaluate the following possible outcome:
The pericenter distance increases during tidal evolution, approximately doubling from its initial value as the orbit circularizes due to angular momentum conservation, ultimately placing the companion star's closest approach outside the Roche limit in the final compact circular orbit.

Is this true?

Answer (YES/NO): NO